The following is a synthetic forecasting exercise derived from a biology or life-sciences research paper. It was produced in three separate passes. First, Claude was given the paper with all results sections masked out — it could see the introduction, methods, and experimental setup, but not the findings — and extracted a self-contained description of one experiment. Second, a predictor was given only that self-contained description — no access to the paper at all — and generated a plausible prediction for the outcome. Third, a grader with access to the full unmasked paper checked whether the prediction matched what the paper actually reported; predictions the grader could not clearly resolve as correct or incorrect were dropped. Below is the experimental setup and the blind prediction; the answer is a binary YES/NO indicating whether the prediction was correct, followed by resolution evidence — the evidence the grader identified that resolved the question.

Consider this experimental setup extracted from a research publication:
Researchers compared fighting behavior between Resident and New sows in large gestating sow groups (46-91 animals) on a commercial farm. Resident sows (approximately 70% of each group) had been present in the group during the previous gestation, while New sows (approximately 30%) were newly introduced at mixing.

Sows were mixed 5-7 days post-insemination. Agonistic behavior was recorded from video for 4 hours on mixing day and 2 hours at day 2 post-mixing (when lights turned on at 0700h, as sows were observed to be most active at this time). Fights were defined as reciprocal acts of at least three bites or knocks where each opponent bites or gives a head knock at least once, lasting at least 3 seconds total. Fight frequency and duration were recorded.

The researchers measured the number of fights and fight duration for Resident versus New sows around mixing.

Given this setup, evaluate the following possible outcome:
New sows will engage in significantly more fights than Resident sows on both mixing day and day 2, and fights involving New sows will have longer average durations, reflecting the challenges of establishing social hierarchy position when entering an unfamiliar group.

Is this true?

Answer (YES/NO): NO